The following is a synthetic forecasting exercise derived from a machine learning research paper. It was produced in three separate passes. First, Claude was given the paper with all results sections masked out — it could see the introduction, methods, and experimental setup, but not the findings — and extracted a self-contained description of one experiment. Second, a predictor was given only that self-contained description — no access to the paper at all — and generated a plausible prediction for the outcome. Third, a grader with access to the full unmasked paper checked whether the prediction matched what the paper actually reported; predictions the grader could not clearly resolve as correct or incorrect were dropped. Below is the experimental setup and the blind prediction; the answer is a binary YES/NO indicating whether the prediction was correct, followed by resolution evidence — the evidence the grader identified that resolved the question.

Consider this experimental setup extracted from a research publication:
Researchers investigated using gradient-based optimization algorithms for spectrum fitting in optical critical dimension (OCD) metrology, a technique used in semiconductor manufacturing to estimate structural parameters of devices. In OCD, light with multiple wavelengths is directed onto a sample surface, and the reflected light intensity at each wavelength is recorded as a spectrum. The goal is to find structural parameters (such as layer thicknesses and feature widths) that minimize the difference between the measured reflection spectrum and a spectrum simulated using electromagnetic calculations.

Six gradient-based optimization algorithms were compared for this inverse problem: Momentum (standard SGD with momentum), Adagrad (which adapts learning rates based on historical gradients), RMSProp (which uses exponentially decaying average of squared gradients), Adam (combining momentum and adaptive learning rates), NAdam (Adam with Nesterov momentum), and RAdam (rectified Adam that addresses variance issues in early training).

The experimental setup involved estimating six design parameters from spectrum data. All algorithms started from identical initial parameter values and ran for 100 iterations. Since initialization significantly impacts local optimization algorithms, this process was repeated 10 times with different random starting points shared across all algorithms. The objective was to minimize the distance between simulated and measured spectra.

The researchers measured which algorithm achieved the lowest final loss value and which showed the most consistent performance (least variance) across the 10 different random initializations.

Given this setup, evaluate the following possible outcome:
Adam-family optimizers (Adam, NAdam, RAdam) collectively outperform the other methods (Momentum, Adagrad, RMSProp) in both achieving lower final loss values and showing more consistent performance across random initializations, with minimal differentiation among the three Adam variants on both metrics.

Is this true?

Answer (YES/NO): NO